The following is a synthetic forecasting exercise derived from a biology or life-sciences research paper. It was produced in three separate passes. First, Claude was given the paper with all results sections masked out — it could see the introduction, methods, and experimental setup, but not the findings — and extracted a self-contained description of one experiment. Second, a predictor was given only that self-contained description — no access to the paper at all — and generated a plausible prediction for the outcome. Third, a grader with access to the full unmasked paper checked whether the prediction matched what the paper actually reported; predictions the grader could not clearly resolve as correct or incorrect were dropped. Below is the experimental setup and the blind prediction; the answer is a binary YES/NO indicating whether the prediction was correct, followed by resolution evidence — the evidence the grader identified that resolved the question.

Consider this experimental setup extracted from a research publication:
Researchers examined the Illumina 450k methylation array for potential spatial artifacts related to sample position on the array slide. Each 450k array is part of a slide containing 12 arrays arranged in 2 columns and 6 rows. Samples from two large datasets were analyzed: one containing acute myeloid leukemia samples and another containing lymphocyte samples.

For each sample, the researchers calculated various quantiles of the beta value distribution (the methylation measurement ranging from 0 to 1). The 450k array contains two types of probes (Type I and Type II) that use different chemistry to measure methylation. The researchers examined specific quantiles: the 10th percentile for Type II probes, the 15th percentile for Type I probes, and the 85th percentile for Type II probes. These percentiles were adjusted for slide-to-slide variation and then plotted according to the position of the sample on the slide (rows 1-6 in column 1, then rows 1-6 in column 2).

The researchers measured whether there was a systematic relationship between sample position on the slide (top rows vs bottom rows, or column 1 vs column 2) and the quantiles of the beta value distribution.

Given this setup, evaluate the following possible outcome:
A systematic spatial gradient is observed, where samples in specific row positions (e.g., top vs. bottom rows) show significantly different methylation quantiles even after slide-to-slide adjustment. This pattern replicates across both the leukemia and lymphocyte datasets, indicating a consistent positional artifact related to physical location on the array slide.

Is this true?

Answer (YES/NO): YES